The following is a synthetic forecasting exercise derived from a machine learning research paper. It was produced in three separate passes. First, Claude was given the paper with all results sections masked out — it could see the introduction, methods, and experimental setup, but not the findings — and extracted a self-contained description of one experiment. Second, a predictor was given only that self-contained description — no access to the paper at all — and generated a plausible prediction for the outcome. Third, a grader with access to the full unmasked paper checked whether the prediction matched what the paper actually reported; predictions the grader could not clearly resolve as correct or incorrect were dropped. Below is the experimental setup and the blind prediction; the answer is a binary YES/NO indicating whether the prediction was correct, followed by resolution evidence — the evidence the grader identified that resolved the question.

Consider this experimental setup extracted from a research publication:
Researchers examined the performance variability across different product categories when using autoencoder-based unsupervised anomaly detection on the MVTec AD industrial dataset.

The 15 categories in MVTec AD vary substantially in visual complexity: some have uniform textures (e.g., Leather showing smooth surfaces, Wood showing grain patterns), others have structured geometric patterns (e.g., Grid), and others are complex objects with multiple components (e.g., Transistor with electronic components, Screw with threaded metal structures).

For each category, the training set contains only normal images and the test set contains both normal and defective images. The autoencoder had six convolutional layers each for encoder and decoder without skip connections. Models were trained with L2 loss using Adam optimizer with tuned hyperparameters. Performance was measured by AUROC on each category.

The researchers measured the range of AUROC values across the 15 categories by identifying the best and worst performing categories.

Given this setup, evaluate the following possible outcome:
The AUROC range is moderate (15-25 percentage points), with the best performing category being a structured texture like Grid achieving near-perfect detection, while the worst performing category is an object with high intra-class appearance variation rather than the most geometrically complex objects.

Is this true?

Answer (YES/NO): NO